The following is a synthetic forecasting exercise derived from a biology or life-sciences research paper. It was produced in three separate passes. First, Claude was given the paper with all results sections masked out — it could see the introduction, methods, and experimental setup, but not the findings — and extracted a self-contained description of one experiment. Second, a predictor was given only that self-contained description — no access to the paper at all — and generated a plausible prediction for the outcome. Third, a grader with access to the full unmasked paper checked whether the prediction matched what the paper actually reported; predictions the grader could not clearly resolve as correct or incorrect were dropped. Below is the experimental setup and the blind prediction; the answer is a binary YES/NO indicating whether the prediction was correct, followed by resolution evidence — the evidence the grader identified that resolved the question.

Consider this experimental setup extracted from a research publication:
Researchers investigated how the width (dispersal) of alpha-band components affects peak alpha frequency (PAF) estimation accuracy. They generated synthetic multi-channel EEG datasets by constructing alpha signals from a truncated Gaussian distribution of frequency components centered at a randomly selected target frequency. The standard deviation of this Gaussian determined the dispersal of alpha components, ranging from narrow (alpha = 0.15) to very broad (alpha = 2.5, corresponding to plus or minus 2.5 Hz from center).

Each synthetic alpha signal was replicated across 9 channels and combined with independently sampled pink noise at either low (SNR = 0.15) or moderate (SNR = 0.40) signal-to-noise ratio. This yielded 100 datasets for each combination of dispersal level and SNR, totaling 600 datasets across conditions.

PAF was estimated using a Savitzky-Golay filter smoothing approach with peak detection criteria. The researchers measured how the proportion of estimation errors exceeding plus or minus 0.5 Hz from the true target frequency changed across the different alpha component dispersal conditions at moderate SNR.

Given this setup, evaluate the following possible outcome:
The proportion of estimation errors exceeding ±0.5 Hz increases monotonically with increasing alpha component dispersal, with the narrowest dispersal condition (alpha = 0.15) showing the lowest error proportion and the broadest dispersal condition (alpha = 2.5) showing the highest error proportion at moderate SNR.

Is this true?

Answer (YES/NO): YES